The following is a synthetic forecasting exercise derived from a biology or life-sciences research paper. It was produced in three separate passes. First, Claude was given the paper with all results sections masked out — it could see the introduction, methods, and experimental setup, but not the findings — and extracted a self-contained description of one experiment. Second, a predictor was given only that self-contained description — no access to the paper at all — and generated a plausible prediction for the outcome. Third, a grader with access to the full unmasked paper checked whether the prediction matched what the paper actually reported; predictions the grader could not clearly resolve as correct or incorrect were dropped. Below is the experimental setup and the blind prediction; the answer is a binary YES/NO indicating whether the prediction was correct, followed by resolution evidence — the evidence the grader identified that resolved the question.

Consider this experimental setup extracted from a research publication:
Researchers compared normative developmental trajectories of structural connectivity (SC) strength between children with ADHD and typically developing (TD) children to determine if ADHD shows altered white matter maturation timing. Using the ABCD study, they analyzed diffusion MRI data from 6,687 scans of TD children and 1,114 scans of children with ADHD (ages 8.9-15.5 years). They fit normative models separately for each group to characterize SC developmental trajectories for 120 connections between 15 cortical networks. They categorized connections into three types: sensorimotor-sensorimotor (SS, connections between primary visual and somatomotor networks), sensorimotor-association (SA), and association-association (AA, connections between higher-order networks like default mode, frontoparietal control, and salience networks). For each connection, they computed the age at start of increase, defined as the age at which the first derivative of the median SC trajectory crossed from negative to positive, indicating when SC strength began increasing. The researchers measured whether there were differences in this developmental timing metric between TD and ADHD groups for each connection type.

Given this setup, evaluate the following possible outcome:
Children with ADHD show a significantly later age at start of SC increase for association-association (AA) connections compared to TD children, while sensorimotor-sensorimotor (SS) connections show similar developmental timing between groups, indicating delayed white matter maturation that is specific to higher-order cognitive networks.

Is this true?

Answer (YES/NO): YES